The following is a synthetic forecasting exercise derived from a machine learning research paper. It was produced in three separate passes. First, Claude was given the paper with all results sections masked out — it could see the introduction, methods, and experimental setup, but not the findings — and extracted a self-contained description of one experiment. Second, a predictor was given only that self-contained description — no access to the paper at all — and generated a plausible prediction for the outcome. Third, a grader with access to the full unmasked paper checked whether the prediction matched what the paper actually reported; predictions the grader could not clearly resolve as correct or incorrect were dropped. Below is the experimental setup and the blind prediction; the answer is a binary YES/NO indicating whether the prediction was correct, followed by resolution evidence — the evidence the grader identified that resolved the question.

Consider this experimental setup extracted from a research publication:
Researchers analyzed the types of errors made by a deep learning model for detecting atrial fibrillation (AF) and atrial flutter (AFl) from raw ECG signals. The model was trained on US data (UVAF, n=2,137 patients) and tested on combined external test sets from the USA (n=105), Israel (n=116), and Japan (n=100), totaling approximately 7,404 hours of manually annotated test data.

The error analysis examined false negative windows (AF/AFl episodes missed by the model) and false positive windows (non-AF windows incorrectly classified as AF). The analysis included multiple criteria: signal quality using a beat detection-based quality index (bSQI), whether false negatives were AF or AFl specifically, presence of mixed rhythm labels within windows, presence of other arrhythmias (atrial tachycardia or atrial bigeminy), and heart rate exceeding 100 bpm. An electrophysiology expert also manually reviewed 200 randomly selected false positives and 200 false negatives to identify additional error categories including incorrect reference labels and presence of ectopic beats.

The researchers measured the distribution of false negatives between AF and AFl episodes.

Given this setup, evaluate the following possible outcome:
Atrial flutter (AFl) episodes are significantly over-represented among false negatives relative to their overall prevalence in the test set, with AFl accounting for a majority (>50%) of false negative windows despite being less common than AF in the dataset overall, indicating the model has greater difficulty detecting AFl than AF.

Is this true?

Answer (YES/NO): NO